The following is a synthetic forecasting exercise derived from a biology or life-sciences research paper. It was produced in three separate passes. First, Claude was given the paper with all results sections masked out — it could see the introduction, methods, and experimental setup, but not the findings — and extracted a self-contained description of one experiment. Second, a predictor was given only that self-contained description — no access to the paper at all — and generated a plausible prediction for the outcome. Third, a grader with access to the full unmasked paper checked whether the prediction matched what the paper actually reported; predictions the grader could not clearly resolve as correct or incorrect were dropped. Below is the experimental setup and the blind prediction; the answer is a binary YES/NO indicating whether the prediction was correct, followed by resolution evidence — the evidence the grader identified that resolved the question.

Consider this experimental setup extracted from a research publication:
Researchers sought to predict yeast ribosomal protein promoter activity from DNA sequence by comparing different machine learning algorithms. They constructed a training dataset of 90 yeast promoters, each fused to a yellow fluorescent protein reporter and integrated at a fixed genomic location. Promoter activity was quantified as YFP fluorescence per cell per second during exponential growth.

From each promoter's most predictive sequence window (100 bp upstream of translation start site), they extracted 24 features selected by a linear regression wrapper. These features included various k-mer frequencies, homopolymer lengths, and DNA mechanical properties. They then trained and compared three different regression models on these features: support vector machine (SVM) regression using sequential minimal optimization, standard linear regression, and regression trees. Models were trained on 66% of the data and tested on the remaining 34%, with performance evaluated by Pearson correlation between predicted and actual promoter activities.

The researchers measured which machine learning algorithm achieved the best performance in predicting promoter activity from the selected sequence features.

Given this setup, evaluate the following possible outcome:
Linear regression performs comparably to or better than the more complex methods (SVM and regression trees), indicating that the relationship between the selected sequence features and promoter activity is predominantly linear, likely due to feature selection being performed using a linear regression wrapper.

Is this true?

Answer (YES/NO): NO